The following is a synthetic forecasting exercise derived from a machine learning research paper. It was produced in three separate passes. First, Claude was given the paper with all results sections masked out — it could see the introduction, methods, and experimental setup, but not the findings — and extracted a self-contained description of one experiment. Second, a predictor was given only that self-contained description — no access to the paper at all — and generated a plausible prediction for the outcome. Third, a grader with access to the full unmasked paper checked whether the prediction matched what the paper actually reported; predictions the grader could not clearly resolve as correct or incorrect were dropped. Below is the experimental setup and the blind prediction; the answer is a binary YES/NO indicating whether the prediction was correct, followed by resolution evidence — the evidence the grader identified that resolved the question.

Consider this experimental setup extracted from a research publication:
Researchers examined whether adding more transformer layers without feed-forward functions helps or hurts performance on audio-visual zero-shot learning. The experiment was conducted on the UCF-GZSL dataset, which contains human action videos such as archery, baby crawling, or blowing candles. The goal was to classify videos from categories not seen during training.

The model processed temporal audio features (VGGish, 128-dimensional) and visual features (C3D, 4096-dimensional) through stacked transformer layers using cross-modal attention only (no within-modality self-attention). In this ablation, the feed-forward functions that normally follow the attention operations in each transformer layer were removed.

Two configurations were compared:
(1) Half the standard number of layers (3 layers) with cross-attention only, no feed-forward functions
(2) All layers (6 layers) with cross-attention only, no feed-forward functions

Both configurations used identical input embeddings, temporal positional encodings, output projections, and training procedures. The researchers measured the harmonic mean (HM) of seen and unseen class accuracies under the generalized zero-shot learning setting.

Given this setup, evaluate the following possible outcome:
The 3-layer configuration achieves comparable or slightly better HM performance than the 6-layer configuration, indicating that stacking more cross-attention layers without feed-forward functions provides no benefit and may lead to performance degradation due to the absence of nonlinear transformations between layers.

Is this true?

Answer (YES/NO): YES